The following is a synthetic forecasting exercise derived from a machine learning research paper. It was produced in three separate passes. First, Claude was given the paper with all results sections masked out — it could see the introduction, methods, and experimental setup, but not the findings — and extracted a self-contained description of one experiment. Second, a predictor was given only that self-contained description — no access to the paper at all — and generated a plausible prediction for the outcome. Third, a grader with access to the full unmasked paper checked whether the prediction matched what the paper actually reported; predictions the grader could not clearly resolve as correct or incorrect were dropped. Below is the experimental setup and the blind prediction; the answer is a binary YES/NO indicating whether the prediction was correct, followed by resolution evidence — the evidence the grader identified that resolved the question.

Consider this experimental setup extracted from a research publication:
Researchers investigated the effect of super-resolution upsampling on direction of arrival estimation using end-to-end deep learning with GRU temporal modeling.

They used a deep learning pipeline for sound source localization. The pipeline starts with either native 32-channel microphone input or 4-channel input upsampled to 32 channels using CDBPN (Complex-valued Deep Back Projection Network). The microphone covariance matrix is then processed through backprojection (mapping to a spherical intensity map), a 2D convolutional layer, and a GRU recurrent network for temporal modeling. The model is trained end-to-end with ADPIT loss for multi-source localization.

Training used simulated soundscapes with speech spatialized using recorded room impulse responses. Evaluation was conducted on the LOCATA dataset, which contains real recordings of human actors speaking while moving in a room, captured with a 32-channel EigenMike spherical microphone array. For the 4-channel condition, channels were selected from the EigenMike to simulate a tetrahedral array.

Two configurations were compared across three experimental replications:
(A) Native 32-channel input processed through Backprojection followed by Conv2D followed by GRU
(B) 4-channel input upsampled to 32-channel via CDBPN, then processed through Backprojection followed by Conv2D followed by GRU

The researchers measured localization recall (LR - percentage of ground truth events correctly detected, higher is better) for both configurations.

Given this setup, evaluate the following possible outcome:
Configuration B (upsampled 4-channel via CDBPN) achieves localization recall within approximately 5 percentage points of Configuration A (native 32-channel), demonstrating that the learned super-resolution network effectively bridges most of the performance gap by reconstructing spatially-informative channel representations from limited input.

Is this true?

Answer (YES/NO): NO